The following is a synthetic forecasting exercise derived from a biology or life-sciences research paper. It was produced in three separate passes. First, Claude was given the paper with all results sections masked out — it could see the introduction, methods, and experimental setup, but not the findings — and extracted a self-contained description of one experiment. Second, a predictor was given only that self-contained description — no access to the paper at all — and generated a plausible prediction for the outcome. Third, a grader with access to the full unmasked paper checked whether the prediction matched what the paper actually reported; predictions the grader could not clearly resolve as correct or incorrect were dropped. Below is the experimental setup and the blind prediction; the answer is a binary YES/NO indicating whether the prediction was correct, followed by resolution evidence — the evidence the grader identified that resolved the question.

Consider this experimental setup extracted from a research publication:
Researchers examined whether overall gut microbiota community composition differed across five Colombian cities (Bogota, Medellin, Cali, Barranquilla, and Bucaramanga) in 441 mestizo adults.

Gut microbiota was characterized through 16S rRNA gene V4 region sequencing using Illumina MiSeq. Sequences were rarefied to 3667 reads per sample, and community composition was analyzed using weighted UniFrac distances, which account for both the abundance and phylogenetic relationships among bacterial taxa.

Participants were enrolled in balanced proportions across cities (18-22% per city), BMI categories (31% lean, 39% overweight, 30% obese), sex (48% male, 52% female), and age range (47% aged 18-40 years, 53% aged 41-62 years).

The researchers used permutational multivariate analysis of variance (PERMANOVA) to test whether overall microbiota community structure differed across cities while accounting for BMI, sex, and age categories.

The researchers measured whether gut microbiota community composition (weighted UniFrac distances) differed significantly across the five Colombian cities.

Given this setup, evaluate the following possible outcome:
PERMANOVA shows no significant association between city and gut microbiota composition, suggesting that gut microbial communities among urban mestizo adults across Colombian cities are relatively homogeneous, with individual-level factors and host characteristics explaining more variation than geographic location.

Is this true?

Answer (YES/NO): NO